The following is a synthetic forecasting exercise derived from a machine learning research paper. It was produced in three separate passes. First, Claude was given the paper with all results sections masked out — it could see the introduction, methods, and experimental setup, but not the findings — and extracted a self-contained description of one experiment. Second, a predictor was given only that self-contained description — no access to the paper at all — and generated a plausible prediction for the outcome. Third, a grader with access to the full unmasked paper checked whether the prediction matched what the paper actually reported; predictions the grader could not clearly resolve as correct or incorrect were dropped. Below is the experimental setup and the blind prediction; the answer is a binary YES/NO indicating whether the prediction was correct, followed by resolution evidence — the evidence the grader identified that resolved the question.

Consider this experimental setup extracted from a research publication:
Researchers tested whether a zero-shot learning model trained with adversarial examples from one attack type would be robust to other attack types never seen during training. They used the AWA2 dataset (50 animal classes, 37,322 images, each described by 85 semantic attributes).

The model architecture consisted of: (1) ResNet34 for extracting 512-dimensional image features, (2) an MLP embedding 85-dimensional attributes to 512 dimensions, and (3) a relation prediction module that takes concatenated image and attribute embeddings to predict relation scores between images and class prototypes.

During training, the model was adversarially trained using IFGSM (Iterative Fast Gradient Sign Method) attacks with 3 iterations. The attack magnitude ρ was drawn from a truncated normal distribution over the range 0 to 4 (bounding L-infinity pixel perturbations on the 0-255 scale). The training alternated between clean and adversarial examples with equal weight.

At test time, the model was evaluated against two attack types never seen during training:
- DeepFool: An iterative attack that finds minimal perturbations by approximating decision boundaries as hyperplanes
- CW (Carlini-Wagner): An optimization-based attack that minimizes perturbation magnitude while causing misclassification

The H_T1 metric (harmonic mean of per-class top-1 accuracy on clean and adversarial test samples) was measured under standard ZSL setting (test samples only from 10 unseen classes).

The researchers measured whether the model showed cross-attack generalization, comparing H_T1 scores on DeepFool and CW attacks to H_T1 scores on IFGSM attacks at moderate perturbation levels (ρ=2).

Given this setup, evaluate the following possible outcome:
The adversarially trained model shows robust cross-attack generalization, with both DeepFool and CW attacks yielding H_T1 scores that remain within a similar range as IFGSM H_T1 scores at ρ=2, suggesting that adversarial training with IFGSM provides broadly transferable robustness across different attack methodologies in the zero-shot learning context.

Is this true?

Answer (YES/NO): YES